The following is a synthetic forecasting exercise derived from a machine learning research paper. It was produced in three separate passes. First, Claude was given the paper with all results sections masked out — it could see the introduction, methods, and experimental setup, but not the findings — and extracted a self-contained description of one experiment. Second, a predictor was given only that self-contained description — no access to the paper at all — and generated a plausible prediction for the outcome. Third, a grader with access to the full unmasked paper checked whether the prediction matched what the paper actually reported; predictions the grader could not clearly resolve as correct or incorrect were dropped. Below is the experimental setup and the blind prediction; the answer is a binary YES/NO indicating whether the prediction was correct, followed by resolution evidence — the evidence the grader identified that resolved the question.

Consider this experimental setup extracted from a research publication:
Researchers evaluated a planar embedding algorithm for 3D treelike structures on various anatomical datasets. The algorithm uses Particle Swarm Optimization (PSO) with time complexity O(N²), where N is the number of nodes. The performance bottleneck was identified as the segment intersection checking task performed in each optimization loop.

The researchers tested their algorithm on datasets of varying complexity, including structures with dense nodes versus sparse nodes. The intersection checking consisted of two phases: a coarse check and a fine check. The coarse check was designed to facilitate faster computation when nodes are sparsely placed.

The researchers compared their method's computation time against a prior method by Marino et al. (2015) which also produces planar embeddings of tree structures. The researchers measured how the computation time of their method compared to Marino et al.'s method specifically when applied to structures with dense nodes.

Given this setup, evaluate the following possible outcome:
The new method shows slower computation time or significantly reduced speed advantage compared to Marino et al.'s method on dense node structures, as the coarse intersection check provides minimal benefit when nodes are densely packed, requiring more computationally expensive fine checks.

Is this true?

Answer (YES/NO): YES